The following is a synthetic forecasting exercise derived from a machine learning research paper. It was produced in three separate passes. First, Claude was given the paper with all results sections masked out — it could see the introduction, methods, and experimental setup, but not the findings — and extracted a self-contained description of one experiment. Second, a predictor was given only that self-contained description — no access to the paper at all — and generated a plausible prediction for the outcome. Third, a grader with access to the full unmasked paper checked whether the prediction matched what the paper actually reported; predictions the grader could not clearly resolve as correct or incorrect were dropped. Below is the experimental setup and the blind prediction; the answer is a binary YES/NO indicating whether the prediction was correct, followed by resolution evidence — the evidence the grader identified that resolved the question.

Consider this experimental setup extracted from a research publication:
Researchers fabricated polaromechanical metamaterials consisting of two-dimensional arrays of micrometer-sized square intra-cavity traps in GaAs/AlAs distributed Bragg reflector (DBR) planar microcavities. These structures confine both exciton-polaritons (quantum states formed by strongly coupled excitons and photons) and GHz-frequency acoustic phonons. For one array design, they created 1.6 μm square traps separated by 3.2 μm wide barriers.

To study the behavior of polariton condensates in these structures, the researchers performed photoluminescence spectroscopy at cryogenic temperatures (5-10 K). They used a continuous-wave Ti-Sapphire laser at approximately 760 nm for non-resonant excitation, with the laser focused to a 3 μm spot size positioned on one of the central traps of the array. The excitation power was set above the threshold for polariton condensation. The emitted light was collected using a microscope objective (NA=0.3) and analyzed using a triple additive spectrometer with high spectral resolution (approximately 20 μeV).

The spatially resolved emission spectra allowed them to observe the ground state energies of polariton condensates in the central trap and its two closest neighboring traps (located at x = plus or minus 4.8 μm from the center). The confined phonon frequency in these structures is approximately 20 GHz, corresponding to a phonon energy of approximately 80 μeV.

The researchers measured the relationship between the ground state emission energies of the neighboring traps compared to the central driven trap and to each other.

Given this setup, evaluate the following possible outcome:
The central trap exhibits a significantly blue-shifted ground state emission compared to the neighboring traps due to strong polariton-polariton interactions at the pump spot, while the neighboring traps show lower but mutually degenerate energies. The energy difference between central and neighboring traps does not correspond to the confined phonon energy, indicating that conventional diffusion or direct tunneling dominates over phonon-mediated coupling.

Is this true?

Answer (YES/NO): NO